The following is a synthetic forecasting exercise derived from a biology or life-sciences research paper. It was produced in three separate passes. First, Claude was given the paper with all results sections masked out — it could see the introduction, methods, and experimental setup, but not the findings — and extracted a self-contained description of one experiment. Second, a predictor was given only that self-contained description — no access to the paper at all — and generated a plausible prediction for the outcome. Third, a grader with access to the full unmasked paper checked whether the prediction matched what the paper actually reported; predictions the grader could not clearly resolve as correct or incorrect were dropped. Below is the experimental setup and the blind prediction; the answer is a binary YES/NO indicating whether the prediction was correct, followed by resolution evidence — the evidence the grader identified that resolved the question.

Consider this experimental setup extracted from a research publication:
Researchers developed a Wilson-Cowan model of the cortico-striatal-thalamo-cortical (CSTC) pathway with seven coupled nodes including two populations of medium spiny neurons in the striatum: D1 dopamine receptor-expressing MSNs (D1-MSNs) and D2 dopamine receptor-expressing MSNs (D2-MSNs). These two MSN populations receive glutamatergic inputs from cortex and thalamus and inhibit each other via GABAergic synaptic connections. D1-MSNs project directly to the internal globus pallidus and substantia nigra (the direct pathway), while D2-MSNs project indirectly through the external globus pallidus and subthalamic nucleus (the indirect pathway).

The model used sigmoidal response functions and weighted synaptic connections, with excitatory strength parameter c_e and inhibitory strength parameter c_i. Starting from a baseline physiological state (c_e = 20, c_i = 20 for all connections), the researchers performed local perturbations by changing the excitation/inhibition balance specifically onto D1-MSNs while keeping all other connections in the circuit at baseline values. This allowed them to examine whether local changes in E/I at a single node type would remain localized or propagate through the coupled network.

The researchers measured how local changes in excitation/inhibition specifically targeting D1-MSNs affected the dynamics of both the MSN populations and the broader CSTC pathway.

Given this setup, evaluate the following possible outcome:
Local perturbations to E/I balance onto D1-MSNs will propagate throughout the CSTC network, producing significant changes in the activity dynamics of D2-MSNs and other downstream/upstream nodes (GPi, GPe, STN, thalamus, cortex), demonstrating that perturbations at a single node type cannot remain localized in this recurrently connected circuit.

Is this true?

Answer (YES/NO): YES